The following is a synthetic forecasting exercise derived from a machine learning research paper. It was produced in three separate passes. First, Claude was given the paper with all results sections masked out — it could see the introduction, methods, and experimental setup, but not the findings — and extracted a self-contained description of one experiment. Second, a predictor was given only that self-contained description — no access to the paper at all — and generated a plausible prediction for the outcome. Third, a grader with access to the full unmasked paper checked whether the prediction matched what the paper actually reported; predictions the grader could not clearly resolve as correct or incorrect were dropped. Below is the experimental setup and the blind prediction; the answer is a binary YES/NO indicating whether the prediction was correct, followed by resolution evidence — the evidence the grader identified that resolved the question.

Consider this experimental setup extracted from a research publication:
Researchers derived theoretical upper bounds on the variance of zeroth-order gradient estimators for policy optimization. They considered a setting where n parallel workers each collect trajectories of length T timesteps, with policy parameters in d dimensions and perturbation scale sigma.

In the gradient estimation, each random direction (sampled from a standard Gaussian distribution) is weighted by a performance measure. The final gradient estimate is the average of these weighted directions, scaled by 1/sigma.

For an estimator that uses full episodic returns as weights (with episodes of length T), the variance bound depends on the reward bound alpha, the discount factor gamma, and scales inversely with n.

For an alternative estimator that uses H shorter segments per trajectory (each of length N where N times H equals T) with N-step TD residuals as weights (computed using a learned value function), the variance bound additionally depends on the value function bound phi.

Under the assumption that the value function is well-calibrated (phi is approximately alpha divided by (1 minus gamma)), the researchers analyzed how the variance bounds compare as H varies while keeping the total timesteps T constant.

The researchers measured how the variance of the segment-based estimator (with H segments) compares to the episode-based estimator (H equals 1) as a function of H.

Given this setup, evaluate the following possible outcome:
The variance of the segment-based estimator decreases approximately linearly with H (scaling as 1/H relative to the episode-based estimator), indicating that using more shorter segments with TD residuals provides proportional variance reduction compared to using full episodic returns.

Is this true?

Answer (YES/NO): YES